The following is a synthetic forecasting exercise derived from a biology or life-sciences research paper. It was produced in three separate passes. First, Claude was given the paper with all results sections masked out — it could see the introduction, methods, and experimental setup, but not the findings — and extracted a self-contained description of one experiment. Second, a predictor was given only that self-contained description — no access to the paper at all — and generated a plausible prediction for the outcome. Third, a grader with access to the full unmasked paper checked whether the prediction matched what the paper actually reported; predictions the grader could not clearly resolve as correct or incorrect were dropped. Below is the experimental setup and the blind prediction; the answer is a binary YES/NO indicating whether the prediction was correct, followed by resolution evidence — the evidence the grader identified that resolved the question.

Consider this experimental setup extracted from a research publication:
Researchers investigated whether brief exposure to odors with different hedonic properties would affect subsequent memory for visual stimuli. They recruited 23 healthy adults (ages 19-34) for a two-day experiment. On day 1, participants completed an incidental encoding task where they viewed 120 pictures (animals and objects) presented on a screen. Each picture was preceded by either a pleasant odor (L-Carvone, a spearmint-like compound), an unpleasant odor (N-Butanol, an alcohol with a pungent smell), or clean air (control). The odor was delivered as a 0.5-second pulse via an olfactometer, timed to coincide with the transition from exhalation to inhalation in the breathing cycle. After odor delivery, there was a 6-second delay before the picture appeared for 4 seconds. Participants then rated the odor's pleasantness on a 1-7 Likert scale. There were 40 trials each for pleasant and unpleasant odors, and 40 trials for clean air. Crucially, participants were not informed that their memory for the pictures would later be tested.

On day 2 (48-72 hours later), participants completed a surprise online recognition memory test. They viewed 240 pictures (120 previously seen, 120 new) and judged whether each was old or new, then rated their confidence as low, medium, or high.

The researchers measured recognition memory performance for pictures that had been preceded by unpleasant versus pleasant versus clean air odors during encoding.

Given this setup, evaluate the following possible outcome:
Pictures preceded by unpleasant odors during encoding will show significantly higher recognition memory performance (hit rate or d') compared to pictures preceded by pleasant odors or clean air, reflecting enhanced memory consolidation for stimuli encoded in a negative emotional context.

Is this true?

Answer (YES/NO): NO